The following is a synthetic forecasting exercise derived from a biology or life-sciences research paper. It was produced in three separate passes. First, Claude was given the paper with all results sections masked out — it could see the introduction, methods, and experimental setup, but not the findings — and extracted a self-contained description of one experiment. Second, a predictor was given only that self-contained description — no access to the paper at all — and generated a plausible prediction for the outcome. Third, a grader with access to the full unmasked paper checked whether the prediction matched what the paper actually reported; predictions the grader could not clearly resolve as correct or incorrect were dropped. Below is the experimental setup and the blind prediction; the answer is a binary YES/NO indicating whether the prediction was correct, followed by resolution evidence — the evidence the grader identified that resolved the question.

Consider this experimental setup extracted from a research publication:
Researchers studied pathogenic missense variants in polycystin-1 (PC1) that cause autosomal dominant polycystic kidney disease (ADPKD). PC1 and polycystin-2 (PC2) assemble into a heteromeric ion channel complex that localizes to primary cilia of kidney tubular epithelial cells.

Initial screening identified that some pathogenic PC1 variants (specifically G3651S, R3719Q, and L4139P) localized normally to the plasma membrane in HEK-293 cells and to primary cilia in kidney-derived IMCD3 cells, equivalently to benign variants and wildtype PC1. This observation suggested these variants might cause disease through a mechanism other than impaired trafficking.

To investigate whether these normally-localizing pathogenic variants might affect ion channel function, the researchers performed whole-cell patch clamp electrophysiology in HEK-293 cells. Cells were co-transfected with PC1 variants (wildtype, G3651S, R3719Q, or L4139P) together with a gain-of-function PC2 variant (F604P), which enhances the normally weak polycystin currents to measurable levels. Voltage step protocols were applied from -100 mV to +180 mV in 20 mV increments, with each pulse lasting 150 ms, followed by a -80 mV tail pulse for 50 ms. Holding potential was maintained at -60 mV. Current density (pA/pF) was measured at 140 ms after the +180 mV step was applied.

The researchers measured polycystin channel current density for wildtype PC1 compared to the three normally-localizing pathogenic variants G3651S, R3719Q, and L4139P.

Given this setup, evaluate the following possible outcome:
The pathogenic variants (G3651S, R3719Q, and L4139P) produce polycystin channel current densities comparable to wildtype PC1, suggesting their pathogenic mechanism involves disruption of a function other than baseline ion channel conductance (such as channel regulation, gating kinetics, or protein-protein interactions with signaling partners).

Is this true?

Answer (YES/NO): NO